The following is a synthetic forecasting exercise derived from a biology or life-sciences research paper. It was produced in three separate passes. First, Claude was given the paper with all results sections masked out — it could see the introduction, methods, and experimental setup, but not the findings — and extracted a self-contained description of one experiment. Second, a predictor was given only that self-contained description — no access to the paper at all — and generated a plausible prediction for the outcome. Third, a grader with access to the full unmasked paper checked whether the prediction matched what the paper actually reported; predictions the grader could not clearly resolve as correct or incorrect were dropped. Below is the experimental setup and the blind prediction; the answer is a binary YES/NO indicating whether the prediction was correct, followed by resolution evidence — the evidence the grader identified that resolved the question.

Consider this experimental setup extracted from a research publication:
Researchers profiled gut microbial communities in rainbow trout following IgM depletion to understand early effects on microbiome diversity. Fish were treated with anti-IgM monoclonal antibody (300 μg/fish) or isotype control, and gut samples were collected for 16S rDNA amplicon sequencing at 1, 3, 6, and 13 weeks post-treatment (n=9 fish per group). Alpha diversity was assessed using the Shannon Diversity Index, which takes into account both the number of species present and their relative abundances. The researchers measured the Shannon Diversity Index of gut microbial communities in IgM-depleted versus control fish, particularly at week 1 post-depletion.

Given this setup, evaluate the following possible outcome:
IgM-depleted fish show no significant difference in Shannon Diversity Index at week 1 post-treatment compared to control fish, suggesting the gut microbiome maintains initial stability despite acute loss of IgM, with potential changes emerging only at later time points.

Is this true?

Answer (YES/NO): NO